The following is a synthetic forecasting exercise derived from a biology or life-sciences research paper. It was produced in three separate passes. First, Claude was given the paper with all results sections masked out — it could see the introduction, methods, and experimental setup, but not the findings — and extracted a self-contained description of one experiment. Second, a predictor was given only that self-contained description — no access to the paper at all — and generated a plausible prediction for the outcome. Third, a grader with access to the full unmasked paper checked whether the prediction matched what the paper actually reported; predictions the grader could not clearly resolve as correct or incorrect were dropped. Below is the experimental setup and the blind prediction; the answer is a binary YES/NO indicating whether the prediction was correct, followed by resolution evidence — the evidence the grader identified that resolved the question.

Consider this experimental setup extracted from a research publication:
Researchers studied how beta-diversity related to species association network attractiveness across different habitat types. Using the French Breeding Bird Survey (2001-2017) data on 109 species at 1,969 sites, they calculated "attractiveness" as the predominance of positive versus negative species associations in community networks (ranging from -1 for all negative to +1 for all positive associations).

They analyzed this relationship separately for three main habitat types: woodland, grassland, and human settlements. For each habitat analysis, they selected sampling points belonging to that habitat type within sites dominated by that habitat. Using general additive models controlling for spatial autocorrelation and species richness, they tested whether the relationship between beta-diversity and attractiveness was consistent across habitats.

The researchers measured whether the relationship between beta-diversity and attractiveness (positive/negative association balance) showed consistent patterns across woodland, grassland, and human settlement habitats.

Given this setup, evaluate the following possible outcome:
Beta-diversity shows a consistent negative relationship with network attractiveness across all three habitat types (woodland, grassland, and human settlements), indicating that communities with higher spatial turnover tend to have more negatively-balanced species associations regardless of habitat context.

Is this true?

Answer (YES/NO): NO